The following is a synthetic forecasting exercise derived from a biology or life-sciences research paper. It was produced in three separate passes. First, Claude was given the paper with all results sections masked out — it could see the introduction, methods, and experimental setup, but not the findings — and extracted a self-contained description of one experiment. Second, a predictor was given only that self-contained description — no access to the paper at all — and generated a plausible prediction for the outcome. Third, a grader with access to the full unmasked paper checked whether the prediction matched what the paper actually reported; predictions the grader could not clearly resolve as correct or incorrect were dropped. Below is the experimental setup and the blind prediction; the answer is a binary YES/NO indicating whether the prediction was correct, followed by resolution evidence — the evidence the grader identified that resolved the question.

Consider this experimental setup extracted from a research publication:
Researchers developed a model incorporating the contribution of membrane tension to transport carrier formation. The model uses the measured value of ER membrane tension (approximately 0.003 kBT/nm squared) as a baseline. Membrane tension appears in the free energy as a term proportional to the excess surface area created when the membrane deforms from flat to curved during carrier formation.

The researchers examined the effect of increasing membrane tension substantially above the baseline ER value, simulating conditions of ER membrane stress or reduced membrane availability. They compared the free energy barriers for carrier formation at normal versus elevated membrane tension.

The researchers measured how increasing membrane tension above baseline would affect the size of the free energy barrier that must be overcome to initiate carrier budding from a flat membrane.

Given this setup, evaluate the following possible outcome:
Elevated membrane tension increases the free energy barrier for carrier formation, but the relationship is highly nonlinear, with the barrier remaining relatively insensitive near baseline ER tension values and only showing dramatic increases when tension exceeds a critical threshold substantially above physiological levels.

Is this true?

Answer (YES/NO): NO